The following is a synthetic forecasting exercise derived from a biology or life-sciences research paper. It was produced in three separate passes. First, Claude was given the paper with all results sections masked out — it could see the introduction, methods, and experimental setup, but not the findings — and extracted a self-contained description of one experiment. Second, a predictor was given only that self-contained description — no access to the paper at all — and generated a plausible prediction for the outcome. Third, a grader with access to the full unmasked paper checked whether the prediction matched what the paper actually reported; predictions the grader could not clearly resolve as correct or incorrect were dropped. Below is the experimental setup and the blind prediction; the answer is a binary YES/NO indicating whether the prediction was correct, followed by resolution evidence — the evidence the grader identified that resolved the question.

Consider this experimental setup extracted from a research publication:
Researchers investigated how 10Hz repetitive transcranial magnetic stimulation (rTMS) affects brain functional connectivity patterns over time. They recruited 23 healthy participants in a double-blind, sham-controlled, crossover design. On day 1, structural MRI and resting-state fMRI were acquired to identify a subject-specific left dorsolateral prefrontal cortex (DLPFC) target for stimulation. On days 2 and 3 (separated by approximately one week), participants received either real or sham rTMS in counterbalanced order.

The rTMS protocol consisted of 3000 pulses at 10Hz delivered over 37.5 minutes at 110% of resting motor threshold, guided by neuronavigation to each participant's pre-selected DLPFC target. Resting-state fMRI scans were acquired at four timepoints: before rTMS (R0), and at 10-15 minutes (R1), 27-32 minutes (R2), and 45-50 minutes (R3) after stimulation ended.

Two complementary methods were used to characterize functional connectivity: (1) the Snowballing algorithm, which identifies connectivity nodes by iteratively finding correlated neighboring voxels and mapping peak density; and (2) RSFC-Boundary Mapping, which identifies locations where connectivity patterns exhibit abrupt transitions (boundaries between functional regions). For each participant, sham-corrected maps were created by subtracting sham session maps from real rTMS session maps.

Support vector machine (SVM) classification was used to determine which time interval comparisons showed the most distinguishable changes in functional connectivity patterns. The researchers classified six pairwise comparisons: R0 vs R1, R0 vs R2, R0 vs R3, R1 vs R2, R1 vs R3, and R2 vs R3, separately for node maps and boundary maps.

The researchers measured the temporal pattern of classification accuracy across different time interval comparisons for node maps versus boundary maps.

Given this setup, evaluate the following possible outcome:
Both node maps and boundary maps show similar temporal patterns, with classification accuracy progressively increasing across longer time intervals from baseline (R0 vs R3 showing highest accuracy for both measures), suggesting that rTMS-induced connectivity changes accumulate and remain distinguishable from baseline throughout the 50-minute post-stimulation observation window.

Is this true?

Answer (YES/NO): NO